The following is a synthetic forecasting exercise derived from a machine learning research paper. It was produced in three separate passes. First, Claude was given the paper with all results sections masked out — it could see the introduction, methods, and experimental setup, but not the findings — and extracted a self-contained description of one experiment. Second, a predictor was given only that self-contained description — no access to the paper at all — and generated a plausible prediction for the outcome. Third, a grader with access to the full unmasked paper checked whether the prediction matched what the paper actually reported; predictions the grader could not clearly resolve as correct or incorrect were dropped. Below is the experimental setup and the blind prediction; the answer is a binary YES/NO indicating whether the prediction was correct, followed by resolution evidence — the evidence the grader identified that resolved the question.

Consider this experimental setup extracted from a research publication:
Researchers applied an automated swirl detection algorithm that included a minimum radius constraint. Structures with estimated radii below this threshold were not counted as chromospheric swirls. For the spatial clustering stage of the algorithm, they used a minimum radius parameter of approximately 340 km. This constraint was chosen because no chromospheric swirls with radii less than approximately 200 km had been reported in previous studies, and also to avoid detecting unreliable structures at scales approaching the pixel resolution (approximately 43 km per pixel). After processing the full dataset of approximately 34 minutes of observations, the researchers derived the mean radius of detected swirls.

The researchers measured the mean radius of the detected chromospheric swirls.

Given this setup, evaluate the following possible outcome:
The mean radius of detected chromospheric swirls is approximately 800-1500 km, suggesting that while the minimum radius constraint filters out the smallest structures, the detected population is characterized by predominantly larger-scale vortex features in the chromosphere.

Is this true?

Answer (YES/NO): YES